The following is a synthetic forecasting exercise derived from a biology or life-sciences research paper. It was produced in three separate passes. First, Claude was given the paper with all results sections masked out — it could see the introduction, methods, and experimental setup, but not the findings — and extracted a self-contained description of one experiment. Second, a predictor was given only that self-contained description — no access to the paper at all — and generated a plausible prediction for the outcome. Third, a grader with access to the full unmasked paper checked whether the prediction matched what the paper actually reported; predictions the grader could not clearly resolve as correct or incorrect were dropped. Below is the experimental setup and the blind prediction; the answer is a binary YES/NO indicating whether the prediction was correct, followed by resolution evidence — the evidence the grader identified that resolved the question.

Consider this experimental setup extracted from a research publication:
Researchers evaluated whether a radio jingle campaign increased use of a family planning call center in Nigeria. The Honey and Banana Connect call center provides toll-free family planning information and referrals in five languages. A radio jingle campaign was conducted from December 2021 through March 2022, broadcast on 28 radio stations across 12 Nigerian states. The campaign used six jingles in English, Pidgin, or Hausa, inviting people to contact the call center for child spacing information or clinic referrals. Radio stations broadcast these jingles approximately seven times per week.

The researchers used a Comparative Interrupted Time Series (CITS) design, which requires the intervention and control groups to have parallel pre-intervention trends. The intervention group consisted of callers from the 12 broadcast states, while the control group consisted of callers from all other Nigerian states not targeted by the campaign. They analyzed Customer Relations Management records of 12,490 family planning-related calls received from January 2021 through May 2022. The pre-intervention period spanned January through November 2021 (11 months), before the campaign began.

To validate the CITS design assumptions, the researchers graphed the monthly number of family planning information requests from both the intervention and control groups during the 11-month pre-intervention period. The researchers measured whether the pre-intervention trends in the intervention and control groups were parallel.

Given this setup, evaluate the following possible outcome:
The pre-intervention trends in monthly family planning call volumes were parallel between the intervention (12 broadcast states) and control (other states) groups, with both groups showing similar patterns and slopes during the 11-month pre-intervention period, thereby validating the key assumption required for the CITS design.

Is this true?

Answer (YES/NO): YES